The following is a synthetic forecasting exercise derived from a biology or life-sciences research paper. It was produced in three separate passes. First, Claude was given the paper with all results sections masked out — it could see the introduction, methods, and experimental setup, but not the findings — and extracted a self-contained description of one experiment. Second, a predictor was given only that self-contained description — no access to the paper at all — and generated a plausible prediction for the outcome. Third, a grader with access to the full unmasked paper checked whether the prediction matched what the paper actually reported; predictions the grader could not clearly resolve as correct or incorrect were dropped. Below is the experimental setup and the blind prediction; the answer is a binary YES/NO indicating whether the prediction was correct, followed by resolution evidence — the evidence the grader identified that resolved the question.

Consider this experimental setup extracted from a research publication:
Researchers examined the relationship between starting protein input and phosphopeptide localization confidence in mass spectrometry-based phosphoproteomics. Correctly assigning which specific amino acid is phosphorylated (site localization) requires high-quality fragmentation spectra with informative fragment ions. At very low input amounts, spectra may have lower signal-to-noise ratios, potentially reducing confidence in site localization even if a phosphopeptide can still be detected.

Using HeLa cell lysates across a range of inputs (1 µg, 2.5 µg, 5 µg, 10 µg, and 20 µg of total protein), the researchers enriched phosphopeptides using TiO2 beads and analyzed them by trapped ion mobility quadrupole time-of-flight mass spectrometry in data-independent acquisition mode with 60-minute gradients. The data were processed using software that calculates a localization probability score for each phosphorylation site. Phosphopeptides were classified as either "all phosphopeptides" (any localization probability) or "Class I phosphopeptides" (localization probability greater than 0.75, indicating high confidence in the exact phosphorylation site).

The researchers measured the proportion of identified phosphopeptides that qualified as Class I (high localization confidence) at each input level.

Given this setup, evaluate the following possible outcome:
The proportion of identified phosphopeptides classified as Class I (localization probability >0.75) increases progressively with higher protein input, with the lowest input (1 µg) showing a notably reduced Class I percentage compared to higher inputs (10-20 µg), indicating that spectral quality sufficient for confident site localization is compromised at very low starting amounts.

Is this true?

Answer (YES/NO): NO